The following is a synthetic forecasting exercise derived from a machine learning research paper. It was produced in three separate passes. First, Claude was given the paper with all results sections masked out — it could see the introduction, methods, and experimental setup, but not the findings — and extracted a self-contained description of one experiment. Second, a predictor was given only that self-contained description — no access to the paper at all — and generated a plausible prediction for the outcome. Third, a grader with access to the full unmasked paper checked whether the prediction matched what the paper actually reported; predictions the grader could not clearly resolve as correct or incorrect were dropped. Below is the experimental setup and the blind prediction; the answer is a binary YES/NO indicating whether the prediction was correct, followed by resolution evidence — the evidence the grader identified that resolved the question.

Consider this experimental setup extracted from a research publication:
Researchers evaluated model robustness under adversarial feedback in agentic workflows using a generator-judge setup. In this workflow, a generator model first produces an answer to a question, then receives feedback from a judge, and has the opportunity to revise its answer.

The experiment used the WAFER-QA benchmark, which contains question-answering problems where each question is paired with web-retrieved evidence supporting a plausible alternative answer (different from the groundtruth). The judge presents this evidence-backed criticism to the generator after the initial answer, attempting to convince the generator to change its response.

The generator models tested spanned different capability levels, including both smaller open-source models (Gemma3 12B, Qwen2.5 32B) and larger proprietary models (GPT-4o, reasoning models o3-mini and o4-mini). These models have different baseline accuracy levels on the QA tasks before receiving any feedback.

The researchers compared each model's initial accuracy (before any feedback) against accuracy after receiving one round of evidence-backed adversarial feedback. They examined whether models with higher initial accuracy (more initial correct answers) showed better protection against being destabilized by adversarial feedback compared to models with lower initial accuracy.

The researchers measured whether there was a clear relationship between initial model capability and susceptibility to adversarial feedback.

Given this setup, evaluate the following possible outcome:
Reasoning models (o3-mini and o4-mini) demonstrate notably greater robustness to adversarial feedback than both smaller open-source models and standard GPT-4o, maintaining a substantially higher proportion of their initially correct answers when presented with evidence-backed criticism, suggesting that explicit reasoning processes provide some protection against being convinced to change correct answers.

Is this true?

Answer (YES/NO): NO